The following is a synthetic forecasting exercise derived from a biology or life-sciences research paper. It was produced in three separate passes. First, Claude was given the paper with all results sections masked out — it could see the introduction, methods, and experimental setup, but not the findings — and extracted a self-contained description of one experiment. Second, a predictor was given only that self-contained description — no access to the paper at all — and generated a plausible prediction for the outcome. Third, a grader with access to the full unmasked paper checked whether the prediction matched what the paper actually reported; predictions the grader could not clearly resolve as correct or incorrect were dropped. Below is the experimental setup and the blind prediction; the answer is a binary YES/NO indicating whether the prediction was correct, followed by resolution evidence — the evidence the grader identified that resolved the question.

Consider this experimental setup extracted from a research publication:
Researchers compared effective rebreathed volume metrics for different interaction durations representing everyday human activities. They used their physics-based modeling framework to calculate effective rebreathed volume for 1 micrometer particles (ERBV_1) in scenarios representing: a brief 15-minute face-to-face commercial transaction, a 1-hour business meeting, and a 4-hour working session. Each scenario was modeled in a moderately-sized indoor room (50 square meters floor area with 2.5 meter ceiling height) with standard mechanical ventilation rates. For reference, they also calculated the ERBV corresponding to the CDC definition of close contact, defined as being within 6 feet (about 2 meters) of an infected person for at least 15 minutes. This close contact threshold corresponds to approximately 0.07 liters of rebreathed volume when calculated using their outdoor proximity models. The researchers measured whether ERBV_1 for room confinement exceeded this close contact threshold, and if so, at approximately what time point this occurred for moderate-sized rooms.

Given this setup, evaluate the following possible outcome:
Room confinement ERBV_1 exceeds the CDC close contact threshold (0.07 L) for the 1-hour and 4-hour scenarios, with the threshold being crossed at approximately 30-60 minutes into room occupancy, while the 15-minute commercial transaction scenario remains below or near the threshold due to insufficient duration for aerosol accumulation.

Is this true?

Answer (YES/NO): NO